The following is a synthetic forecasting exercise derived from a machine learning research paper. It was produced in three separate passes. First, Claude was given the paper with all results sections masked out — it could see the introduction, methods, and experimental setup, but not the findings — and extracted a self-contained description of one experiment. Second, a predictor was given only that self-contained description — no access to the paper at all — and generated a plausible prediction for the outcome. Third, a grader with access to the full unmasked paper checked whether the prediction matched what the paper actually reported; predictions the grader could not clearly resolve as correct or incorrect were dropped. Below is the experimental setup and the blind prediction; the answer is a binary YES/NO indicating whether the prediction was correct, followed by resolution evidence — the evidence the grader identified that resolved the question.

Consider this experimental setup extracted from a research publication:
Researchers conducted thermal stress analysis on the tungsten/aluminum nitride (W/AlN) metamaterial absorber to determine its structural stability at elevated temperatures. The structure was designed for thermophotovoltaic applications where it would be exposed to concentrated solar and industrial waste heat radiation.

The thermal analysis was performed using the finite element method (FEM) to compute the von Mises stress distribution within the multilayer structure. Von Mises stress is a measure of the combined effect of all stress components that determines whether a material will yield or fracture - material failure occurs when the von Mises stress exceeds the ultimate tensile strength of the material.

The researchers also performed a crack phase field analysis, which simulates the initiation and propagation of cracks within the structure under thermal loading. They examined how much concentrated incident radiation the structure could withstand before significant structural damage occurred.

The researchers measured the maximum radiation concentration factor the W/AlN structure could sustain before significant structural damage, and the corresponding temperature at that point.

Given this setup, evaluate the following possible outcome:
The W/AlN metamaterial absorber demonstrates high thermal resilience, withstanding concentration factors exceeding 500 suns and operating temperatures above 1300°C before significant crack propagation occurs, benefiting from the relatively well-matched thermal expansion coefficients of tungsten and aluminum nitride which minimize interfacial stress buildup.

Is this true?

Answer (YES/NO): YES